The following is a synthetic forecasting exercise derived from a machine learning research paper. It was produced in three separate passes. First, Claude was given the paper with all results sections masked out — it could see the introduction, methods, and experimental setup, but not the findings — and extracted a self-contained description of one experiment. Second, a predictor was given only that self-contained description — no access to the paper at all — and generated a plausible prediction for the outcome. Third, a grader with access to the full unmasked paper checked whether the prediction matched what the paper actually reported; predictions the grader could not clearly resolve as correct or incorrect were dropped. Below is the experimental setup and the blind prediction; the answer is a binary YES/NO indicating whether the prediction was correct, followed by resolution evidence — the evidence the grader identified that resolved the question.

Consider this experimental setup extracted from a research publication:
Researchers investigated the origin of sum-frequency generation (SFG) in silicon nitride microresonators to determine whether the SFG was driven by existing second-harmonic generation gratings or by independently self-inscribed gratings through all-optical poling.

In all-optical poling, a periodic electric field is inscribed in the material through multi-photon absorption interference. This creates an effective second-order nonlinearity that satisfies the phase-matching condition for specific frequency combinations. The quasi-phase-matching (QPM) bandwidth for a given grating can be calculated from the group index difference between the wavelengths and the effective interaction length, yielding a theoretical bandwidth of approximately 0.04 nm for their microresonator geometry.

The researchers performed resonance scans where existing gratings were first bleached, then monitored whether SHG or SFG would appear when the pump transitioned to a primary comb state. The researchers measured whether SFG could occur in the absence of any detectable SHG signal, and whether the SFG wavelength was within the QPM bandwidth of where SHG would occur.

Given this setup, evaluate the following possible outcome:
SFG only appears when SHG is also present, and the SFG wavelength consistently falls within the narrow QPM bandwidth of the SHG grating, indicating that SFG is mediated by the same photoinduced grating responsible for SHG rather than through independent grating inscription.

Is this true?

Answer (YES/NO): NO